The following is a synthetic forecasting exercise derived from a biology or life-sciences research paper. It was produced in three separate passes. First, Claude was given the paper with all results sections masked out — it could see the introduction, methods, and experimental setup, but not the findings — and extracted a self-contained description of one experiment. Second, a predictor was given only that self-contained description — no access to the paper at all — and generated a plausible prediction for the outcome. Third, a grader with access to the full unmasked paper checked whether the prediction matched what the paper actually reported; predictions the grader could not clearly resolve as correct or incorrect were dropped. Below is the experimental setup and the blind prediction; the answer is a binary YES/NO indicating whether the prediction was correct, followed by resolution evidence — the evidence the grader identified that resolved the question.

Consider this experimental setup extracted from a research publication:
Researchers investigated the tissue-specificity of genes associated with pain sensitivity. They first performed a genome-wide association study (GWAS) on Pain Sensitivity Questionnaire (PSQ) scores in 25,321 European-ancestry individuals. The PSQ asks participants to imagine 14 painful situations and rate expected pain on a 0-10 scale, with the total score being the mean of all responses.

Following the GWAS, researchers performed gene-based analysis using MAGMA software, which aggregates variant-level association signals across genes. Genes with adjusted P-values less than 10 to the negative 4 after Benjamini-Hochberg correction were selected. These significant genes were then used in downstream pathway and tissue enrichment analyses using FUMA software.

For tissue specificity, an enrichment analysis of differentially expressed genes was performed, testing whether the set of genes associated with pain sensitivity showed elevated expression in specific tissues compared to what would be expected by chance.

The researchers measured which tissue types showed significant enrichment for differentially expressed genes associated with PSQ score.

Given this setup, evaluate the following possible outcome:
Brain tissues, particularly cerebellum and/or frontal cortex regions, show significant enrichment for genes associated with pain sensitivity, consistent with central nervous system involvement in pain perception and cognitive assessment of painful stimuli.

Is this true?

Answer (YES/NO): YES